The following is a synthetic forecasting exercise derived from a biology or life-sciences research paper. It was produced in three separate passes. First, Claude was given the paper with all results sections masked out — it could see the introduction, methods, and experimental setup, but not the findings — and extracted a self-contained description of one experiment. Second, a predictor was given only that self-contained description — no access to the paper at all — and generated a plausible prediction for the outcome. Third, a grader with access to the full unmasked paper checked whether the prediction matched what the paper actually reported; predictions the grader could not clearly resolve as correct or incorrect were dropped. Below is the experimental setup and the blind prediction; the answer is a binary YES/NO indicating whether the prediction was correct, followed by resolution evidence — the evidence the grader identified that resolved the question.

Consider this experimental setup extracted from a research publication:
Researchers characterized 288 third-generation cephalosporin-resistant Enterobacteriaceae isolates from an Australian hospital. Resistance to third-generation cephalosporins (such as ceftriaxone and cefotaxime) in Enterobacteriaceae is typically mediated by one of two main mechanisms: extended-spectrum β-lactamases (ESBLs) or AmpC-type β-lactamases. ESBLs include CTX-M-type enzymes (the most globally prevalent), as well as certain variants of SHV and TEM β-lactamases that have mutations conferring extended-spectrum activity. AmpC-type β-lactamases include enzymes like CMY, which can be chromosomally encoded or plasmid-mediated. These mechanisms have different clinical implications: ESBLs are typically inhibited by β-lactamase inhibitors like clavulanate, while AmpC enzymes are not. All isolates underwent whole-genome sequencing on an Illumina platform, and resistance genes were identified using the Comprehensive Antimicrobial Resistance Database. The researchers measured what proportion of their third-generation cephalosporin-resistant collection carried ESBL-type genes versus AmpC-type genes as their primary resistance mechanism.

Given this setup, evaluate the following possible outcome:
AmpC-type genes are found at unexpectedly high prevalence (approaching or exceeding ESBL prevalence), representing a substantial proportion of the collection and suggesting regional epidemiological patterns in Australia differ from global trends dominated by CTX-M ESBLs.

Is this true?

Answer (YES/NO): NO